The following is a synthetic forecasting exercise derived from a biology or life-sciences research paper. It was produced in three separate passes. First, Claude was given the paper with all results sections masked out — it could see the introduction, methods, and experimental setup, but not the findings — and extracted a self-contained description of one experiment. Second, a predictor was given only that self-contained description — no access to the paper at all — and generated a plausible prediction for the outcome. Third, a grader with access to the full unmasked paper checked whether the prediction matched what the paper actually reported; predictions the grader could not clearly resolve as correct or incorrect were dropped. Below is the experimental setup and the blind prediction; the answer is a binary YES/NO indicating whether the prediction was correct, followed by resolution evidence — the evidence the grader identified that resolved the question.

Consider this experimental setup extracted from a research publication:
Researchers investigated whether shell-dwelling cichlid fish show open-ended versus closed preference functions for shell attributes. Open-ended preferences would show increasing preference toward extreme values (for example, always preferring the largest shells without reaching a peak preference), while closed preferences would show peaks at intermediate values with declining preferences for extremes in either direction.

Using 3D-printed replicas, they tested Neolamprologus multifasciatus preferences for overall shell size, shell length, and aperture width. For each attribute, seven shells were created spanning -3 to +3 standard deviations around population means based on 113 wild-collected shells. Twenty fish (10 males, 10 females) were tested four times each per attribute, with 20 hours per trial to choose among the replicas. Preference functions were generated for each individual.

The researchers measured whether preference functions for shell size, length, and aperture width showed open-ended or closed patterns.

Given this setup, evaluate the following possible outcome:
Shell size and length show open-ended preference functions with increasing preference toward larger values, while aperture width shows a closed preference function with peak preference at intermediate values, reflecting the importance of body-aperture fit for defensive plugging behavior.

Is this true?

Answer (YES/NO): NO